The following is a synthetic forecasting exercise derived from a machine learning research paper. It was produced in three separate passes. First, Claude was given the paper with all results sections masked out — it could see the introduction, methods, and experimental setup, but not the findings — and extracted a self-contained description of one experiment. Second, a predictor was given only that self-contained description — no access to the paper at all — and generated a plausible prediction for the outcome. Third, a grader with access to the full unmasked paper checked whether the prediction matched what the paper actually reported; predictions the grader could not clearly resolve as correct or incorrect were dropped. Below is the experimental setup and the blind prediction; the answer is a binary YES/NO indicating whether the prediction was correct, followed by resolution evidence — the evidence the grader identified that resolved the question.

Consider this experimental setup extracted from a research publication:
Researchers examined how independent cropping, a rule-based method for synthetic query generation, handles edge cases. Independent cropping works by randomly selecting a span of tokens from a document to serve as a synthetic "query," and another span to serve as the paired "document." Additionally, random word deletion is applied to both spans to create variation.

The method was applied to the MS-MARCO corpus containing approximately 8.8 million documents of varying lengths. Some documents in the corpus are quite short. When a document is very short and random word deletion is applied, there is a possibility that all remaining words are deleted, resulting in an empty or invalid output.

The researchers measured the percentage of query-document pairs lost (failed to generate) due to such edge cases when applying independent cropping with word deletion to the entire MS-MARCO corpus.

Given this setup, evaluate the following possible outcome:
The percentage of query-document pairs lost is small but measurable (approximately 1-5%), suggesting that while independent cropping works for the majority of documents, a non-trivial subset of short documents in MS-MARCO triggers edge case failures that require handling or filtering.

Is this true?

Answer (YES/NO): NO